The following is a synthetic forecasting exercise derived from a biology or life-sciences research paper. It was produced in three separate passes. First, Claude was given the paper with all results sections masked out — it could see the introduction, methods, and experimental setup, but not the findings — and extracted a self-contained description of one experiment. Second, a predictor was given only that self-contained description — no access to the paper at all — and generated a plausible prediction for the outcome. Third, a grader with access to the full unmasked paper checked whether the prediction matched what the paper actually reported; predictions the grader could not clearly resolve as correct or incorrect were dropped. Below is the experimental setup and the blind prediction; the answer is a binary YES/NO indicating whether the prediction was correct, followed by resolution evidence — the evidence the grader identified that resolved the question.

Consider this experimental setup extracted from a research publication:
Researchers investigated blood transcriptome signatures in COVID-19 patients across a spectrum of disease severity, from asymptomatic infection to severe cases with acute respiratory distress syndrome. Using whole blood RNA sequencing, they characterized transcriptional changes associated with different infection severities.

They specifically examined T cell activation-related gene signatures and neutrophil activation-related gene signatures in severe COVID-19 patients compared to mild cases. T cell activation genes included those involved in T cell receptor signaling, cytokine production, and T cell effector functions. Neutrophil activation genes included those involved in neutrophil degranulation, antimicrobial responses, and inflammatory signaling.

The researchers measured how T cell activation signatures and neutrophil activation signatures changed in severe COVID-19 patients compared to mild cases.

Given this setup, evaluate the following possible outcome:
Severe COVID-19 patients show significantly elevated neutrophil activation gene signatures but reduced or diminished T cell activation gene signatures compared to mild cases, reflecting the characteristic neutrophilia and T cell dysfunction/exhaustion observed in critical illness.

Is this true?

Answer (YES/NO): YES